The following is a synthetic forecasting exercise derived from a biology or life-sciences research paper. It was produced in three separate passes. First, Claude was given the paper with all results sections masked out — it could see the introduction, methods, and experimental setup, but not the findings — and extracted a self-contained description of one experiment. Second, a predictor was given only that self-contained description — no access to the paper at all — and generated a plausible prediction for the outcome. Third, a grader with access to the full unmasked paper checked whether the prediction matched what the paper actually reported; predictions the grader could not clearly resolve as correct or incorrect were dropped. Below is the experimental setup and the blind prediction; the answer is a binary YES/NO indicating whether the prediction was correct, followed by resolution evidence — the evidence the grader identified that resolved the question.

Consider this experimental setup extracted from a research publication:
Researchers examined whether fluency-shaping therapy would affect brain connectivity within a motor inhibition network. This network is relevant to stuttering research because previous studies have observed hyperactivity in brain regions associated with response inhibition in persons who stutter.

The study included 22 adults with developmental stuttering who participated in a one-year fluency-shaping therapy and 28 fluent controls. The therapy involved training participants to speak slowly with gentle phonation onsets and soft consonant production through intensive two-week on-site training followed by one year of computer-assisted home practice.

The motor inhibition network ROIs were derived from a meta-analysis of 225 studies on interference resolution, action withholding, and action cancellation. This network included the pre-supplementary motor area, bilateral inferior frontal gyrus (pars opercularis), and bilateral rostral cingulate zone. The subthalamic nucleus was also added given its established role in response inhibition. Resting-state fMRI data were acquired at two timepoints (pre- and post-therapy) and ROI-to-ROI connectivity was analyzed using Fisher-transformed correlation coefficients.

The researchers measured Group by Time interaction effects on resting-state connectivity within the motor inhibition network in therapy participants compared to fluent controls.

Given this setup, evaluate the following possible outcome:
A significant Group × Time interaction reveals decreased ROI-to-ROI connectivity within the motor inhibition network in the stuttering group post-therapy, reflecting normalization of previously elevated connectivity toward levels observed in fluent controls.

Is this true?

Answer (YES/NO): NO